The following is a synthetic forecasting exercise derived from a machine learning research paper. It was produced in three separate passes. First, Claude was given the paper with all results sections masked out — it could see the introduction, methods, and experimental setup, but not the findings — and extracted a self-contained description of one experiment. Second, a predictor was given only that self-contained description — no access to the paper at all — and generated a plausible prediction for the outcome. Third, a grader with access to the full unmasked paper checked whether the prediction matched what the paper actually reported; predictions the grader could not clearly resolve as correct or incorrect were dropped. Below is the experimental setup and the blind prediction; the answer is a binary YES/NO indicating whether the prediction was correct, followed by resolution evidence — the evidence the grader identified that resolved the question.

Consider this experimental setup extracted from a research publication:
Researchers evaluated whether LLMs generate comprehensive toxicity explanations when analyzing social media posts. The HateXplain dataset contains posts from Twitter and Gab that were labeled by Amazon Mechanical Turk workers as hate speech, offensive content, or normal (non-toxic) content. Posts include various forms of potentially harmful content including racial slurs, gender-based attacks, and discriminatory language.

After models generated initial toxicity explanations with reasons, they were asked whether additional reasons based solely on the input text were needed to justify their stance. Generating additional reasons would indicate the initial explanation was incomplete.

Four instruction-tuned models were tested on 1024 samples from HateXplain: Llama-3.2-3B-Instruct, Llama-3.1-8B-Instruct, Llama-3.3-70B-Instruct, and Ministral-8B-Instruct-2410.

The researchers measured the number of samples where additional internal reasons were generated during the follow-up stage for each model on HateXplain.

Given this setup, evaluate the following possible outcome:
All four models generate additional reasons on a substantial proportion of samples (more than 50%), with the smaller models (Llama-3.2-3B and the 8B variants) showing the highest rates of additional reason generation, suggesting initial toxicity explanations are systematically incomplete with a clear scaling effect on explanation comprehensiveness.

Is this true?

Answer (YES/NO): NO